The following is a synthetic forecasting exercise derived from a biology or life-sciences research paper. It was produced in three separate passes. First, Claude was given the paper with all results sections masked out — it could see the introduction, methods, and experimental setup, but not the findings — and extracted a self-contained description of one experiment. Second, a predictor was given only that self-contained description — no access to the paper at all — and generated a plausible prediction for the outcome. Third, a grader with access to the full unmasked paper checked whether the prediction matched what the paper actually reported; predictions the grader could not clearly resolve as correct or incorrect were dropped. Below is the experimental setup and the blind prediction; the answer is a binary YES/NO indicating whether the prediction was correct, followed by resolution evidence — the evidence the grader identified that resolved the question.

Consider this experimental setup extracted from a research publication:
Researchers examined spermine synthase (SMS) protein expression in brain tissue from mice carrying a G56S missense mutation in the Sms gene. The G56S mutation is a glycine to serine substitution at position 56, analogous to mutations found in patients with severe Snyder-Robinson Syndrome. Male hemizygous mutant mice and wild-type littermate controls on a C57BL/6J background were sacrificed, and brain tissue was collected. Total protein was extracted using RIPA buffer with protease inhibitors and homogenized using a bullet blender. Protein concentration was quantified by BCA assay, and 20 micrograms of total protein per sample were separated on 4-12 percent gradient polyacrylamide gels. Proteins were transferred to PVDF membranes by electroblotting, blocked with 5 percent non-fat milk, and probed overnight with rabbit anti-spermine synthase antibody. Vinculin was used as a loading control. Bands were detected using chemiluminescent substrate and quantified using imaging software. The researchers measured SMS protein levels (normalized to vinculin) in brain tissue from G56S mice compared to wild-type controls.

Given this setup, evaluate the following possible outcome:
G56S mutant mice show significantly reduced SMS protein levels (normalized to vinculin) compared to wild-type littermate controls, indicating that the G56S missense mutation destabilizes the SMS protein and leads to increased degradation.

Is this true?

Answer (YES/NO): YES